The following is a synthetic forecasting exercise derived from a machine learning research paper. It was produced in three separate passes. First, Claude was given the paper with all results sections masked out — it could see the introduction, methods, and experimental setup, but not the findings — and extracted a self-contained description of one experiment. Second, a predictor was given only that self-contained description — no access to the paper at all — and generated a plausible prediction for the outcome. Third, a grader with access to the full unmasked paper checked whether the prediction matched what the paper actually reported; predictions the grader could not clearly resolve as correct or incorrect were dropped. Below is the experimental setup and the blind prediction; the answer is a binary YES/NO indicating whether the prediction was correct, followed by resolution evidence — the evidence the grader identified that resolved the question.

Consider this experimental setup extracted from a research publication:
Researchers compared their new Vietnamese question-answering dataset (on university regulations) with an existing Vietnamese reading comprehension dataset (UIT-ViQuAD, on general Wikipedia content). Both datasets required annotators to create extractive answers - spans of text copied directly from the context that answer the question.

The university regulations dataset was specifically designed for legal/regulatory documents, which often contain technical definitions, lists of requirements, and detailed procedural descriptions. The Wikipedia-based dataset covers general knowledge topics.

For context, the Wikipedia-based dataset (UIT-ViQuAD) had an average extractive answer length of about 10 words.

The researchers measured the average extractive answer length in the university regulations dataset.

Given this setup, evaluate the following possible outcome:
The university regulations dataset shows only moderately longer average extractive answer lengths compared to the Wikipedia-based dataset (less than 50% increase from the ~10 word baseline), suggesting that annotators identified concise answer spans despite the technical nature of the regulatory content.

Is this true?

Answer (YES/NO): NO